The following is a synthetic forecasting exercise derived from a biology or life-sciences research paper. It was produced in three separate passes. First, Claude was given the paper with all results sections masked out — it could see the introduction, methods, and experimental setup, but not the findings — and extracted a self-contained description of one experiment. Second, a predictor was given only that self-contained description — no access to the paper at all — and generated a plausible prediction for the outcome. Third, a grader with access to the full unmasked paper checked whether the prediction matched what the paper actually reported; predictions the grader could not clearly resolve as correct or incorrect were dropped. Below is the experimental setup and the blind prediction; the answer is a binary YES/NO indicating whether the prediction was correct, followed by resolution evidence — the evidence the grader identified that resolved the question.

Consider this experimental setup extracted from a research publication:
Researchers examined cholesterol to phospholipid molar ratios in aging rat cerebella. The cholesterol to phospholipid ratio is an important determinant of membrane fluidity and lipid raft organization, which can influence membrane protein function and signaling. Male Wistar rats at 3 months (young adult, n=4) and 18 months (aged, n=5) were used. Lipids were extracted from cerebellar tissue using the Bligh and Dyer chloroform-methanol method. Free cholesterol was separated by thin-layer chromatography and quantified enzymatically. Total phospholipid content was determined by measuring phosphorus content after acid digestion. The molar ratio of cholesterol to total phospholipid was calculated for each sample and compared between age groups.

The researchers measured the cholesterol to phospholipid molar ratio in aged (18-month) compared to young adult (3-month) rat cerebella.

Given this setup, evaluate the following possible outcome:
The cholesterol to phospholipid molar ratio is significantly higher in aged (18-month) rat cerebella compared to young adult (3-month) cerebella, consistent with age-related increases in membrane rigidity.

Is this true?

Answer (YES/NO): YES